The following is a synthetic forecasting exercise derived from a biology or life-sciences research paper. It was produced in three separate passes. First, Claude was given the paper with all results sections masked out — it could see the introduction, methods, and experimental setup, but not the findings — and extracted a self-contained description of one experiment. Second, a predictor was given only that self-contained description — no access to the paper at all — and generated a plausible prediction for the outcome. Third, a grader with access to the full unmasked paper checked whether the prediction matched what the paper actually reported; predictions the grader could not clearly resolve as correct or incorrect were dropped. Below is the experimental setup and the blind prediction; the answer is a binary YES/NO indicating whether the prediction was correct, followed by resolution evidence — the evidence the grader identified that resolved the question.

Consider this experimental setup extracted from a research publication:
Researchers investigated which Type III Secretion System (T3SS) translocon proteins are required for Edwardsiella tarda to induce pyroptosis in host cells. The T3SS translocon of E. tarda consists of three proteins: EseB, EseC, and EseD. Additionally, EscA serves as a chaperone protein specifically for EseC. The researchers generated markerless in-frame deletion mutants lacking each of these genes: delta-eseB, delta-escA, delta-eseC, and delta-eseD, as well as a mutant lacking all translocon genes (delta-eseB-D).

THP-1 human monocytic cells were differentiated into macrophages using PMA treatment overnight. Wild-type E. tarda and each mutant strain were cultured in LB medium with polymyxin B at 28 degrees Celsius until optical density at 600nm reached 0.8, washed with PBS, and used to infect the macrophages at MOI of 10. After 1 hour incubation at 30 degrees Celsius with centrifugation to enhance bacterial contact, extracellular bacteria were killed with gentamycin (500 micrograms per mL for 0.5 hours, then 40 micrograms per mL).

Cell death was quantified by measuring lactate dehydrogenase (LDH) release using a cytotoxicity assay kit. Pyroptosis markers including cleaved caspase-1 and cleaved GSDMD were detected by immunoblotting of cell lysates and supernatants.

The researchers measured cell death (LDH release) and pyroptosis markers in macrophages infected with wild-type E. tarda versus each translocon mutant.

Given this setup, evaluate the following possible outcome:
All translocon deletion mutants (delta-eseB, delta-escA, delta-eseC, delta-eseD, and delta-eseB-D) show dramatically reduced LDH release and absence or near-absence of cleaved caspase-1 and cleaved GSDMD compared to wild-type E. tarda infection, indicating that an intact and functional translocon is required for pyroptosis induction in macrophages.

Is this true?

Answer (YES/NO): NO